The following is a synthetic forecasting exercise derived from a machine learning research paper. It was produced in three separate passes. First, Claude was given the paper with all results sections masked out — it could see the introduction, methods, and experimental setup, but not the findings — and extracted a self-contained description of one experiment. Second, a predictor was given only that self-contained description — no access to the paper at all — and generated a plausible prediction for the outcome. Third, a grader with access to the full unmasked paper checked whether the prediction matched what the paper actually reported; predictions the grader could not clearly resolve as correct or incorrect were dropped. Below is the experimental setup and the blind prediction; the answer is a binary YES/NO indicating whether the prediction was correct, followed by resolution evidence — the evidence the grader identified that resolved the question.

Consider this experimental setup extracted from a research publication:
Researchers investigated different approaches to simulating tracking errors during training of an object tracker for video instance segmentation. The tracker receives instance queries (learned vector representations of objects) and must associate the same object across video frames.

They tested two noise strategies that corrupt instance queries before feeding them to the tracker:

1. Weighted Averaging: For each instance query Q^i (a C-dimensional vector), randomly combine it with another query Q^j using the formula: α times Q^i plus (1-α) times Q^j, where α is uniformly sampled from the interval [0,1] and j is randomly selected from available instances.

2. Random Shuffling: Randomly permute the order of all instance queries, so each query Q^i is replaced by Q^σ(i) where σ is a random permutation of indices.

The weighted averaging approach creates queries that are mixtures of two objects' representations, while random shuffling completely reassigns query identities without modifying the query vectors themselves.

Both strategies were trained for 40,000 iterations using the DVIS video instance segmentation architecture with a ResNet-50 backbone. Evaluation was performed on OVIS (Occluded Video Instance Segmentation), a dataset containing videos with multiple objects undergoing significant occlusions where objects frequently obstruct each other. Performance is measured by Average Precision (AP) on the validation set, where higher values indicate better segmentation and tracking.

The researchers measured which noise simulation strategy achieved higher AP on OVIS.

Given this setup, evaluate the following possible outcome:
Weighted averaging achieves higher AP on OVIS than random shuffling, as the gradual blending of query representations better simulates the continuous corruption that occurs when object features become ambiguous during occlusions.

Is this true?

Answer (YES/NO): NO